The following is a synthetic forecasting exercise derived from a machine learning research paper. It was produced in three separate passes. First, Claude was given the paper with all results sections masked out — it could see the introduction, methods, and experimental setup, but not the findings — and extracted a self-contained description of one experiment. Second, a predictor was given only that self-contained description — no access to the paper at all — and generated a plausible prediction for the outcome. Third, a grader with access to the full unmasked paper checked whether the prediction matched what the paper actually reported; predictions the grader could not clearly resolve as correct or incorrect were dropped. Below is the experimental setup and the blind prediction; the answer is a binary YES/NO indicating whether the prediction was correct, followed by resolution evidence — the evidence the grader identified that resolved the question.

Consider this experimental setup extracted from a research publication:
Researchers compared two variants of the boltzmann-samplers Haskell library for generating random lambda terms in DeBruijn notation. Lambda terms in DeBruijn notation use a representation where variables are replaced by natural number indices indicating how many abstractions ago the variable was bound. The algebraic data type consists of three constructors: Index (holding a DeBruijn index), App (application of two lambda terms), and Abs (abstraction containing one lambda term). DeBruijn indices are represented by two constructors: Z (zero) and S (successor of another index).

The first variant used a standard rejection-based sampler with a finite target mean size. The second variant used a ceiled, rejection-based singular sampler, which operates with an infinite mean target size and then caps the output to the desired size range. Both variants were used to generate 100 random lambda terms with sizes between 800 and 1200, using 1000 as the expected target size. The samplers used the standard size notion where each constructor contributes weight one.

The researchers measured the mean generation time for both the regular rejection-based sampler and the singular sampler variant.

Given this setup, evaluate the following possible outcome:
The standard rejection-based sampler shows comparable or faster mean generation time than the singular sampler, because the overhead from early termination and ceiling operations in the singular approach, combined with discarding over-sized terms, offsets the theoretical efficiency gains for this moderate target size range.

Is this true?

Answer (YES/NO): NO